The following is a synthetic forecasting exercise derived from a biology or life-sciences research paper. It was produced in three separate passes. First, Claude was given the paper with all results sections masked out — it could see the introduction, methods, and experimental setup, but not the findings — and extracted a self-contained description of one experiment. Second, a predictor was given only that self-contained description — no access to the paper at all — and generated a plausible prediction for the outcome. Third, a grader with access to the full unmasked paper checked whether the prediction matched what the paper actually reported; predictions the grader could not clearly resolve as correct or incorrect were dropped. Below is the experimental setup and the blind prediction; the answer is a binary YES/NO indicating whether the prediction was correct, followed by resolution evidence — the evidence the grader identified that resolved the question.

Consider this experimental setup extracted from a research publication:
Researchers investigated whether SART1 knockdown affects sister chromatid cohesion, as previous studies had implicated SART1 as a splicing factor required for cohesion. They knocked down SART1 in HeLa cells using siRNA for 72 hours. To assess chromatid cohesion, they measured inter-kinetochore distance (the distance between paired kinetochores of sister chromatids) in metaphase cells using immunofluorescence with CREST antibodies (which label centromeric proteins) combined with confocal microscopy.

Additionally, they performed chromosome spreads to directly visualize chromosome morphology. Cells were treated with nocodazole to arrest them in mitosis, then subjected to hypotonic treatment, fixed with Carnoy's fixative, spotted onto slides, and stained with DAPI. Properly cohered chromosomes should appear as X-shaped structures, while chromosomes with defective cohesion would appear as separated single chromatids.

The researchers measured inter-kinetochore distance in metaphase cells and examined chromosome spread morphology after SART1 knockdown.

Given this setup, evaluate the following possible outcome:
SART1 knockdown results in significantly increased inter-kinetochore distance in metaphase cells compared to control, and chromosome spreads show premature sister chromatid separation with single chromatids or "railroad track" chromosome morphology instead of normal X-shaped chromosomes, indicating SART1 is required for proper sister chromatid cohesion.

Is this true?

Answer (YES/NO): NO